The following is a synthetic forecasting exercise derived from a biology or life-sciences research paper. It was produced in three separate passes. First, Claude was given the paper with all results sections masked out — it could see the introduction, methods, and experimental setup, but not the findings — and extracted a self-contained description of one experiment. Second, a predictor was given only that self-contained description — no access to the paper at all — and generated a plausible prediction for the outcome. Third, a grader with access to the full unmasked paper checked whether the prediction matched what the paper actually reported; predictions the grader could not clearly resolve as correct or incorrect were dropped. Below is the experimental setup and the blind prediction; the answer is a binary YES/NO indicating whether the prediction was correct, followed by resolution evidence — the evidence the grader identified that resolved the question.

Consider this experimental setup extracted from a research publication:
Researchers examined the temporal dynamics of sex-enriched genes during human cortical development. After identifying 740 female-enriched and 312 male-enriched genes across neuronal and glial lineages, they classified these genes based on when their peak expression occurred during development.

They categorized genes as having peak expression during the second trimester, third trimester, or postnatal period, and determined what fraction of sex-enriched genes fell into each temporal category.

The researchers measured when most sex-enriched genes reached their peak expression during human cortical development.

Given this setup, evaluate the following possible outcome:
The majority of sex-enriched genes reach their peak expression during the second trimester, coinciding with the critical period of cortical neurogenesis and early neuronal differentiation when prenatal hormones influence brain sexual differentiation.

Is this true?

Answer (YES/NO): YES